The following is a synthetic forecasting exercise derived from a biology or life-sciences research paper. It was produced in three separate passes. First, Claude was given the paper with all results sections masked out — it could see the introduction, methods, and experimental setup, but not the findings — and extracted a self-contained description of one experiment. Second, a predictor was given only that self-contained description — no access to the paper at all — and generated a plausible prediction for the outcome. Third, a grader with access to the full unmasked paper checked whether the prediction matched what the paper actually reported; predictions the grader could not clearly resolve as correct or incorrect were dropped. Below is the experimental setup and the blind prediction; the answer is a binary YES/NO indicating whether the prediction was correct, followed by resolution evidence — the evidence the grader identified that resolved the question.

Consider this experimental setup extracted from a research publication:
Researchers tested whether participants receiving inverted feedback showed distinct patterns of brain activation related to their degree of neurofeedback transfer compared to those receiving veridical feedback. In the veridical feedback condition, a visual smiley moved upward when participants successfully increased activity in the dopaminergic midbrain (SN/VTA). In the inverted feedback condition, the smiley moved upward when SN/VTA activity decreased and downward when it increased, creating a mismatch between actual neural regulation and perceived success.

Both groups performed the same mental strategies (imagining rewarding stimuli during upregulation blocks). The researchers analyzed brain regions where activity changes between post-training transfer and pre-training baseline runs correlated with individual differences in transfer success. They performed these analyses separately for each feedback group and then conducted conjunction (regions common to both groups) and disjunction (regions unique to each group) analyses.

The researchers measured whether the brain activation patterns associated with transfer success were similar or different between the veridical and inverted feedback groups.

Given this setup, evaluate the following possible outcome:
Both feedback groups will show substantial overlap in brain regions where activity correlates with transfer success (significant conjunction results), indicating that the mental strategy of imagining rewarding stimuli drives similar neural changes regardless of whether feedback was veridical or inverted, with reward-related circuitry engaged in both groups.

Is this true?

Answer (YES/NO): NO